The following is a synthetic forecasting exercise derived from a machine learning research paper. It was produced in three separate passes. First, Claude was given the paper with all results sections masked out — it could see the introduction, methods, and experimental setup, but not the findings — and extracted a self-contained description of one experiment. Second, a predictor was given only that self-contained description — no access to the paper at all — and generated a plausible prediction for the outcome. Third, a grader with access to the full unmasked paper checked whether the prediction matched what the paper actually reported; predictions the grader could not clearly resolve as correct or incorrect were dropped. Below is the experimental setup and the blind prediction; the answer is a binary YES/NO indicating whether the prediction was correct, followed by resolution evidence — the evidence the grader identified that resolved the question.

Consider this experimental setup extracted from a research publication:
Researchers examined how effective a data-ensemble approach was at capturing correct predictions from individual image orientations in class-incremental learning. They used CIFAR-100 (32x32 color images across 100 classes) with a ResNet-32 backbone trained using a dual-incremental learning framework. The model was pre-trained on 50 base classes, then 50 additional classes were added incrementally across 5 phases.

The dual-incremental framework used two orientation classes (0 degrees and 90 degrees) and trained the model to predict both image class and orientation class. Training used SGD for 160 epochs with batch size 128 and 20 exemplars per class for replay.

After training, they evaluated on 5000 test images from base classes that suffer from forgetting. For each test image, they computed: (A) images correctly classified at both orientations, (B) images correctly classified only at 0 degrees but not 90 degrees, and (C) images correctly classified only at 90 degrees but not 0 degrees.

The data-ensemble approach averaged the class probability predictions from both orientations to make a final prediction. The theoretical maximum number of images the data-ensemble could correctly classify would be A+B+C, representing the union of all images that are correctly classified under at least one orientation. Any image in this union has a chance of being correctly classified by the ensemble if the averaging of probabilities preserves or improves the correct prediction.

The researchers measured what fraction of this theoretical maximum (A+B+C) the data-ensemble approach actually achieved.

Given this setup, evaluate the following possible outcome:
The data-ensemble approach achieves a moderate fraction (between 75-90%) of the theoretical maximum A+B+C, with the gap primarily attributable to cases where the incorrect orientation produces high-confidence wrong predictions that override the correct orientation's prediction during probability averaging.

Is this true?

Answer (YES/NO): NO